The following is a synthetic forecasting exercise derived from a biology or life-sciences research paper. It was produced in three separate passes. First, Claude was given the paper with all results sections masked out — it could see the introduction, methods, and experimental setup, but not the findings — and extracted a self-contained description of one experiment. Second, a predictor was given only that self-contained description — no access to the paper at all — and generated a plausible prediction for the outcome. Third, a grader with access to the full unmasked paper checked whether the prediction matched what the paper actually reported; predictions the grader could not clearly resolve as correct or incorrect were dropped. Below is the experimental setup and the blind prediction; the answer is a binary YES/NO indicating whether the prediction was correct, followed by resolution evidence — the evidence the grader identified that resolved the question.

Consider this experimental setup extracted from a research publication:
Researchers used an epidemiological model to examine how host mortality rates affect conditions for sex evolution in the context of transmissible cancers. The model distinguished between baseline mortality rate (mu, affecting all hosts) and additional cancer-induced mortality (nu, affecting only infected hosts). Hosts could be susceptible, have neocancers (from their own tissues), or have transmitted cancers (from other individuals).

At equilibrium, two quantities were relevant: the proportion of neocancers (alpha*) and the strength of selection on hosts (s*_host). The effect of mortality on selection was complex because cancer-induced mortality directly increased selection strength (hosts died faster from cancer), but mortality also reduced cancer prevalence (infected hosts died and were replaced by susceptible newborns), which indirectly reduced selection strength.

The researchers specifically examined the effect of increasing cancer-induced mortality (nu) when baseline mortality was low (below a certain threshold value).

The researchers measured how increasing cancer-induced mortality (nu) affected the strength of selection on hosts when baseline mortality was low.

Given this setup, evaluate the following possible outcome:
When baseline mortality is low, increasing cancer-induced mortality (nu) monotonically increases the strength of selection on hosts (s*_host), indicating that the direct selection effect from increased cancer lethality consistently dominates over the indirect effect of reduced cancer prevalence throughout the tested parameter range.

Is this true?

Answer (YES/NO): NO